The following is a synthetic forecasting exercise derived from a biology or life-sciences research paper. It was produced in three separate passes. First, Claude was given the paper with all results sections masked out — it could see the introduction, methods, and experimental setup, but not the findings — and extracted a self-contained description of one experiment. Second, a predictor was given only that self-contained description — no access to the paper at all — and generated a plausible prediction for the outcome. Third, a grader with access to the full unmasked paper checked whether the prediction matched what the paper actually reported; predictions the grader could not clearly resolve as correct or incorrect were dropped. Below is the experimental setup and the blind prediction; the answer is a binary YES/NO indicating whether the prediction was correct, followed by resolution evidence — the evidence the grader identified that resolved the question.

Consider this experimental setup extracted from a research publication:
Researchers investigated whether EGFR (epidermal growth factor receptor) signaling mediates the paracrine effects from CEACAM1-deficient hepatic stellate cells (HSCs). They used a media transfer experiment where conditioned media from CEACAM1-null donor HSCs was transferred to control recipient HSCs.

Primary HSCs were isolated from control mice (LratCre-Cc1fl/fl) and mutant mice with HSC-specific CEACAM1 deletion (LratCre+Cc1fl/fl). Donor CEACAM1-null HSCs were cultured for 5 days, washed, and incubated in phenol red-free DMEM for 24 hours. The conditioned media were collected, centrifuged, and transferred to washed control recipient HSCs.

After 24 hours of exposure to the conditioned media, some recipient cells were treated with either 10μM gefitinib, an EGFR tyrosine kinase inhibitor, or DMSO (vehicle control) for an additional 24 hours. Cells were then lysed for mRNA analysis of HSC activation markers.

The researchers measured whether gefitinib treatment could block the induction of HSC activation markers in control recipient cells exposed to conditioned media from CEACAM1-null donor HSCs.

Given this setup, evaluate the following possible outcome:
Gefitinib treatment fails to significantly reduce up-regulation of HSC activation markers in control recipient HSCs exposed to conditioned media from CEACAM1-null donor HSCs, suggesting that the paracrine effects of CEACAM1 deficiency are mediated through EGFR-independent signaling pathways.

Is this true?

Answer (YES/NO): NO